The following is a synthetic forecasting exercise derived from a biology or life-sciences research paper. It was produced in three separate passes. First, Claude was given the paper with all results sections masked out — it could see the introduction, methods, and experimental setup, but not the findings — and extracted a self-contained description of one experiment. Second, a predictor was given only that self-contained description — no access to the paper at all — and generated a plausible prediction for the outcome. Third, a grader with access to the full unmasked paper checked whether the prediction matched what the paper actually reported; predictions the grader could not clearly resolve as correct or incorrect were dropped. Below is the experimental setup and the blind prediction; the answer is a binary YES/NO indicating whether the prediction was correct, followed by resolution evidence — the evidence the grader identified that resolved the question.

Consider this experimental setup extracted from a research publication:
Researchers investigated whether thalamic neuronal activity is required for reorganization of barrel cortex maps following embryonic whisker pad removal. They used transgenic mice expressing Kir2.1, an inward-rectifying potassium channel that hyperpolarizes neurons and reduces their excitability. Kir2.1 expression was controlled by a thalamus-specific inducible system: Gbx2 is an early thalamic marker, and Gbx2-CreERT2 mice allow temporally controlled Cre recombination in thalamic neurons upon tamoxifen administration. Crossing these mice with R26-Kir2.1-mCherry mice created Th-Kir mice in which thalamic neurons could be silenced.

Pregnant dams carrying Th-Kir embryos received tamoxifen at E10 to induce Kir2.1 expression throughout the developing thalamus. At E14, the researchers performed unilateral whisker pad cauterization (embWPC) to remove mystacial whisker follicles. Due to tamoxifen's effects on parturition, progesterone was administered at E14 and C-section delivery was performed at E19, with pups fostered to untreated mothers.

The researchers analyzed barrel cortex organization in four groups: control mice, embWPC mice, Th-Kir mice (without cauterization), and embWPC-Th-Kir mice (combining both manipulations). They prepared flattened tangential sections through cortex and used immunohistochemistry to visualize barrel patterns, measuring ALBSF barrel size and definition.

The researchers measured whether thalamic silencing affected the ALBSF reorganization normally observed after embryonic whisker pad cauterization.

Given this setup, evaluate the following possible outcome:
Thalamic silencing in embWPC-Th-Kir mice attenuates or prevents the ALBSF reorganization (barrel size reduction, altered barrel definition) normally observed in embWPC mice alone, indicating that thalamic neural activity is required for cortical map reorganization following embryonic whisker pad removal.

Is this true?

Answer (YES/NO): NO